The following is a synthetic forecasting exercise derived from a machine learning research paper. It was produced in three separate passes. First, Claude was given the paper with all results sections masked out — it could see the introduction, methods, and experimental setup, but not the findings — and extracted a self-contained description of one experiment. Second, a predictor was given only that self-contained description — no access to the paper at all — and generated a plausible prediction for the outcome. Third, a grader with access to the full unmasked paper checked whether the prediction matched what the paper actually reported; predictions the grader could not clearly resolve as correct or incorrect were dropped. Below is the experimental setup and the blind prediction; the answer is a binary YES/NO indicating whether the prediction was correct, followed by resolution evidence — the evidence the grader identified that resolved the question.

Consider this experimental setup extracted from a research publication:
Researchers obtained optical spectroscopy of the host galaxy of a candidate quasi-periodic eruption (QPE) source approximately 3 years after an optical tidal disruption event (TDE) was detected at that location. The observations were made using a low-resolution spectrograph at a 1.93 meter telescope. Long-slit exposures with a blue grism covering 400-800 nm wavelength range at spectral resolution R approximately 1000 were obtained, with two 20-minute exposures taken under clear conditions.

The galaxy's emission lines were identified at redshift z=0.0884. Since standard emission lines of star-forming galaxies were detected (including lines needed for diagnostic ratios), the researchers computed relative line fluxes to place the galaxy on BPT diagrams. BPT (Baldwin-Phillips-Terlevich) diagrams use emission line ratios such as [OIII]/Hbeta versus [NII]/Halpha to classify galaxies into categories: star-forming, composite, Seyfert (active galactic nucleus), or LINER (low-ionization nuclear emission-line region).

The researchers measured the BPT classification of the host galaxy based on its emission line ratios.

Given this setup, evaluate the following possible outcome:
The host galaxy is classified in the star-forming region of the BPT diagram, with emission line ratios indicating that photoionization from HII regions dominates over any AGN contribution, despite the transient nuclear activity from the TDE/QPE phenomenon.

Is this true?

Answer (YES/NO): YES